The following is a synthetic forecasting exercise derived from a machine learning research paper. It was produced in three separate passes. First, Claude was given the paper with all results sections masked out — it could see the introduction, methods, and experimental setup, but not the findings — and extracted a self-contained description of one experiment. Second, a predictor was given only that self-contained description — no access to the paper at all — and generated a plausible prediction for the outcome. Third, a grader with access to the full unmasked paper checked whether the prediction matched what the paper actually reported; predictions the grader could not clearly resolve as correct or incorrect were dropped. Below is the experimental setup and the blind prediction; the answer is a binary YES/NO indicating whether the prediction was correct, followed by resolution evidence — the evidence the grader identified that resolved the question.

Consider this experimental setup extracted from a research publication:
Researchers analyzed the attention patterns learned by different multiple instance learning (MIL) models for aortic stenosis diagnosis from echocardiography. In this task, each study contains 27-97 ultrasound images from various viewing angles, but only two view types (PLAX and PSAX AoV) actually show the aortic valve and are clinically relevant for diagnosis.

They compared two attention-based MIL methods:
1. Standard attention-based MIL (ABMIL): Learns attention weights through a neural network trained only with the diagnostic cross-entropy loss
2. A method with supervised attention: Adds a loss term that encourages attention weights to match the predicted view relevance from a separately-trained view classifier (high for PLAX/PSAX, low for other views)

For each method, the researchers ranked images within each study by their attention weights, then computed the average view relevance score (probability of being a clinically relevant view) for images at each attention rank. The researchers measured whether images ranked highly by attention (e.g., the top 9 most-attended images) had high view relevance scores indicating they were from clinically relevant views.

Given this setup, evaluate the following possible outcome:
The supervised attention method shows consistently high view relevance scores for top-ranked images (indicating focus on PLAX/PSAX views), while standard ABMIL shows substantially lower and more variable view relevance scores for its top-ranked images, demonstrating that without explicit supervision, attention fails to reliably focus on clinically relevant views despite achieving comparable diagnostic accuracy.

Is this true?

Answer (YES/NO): NO